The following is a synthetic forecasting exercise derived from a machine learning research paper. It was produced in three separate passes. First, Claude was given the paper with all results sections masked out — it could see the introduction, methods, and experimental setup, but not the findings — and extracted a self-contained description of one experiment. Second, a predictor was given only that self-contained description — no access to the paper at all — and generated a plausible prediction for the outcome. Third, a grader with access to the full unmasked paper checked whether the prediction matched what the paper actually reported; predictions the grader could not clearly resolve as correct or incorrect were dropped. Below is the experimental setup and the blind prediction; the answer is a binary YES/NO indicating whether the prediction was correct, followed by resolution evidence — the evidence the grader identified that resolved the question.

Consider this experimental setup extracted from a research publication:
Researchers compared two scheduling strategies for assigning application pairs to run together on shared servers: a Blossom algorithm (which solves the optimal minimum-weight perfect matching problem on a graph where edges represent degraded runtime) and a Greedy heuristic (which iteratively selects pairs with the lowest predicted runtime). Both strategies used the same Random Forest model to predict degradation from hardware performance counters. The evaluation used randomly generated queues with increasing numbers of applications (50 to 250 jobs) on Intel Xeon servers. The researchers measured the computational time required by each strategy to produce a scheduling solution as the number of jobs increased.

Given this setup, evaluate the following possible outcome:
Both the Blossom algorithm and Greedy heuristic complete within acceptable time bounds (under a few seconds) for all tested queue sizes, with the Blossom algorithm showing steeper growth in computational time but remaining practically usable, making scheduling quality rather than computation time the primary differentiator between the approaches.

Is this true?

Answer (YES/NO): NO